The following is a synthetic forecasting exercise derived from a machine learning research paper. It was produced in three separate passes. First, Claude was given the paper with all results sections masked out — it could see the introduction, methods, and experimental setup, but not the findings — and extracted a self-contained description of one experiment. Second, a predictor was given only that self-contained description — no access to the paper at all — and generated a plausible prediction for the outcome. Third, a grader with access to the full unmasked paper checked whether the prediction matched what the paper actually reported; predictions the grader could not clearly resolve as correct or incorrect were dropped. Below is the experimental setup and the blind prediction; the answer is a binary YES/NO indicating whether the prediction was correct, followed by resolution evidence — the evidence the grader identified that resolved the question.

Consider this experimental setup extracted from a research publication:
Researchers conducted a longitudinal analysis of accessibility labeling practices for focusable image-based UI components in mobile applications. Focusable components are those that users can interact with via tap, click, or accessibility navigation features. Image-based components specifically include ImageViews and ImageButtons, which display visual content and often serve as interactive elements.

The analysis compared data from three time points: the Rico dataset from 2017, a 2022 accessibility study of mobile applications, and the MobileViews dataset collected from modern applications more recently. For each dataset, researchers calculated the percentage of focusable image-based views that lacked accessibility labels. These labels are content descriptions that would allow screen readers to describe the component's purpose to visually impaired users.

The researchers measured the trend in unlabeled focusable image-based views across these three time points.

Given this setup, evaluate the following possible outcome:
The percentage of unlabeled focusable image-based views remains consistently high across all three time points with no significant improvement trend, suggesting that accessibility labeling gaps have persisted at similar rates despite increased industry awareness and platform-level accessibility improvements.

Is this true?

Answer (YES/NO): NO